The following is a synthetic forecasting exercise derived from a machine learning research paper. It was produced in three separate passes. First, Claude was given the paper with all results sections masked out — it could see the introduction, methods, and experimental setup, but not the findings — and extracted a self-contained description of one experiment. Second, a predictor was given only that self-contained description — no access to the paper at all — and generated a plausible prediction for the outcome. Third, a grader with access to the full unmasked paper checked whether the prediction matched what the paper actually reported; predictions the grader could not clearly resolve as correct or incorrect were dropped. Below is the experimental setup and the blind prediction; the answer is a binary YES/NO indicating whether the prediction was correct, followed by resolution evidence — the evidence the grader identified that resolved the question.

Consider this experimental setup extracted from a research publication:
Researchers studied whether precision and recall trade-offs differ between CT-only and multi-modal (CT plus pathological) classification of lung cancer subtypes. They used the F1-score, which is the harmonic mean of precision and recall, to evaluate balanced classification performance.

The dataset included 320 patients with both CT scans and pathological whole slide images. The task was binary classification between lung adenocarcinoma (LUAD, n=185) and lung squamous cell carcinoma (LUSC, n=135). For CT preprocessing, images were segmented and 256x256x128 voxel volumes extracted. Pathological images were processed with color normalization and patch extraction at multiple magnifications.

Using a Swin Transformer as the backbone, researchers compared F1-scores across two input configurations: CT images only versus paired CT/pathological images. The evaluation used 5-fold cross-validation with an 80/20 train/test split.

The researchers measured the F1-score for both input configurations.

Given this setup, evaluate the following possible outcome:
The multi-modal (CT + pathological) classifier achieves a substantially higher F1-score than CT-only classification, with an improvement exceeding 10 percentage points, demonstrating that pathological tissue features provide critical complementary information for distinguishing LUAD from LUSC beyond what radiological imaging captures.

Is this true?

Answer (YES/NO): YES